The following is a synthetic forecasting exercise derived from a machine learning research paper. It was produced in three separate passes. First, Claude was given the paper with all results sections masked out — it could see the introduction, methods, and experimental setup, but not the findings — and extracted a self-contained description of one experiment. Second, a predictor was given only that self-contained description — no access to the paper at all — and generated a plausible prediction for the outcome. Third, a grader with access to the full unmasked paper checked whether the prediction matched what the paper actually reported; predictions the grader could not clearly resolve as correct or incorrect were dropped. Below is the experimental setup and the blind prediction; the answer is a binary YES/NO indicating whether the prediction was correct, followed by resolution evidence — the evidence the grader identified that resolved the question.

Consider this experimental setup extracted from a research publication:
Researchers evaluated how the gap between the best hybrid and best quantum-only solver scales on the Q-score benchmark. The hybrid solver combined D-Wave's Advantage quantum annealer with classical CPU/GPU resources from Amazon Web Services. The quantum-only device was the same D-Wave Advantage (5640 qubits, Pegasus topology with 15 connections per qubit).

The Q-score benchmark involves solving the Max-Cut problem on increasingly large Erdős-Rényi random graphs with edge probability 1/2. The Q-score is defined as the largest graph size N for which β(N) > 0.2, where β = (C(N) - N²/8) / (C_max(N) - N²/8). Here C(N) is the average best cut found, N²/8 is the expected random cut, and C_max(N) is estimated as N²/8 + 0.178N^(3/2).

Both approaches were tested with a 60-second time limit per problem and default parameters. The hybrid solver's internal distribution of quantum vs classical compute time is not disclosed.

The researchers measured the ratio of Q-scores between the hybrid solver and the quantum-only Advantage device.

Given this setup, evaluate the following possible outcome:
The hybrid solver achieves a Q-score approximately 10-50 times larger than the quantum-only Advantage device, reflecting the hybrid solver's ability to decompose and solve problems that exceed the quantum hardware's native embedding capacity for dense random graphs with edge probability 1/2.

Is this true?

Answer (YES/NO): NO